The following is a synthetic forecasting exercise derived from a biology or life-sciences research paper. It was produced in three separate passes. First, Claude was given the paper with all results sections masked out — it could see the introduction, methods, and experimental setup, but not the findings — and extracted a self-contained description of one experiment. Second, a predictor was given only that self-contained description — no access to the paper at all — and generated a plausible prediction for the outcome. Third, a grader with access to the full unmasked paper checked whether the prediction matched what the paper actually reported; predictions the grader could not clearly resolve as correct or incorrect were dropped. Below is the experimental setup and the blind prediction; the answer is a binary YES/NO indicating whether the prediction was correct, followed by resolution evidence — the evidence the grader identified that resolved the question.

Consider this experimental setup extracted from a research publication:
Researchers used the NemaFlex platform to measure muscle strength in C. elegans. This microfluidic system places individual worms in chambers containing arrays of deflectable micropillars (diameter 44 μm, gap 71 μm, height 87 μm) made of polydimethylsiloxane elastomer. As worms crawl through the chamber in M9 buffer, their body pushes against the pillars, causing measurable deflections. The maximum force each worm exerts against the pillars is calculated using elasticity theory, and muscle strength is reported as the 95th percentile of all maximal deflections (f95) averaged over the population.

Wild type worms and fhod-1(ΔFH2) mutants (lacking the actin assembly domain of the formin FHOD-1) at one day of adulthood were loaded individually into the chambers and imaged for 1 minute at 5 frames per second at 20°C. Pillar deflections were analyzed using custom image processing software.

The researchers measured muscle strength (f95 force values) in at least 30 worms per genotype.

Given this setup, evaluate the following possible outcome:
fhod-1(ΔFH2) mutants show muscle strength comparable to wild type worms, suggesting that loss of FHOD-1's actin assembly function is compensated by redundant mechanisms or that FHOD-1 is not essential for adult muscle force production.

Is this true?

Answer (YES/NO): NO